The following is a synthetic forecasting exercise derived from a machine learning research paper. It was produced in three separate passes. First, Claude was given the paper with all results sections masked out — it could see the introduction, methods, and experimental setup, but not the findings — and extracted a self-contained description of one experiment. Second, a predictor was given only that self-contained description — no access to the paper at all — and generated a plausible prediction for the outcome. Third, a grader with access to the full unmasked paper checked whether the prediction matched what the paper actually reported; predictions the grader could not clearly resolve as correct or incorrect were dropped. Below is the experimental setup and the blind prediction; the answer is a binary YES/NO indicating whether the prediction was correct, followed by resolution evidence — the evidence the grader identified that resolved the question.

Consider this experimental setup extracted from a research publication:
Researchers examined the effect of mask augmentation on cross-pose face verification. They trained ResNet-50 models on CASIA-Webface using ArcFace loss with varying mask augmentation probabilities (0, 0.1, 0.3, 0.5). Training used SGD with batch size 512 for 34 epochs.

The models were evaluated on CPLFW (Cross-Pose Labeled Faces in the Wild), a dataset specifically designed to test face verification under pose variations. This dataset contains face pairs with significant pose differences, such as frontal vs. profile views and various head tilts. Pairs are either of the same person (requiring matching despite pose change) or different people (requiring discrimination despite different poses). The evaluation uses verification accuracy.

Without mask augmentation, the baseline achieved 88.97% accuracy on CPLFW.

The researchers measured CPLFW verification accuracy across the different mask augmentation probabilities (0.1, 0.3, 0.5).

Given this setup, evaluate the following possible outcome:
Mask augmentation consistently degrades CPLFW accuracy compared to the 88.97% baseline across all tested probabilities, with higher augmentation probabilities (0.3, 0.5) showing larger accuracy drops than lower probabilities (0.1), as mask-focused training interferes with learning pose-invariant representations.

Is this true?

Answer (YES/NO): NO